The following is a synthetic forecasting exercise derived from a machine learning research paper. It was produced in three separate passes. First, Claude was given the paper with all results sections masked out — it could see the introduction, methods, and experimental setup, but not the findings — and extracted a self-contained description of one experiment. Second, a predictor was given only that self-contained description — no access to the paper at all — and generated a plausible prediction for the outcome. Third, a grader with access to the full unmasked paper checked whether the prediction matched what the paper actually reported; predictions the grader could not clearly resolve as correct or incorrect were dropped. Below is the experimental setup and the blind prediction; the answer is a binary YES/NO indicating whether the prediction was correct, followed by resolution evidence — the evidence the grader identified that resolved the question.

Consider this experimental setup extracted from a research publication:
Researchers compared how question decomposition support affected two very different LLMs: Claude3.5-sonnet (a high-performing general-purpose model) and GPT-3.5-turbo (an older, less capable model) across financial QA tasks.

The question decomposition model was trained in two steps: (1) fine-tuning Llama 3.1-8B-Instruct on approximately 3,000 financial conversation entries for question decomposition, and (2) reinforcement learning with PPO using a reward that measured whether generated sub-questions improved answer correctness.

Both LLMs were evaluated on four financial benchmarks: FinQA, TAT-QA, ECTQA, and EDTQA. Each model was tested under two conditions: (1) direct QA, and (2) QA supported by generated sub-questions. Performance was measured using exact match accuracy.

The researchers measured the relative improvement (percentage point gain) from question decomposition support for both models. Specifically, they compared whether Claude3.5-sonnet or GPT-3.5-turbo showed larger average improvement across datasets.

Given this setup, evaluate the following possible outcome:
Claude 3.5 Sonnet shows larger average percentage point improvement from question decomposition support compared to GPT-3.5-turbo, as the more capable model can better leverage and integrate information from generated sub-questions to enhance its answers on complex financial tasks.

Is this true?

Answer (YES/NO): NO